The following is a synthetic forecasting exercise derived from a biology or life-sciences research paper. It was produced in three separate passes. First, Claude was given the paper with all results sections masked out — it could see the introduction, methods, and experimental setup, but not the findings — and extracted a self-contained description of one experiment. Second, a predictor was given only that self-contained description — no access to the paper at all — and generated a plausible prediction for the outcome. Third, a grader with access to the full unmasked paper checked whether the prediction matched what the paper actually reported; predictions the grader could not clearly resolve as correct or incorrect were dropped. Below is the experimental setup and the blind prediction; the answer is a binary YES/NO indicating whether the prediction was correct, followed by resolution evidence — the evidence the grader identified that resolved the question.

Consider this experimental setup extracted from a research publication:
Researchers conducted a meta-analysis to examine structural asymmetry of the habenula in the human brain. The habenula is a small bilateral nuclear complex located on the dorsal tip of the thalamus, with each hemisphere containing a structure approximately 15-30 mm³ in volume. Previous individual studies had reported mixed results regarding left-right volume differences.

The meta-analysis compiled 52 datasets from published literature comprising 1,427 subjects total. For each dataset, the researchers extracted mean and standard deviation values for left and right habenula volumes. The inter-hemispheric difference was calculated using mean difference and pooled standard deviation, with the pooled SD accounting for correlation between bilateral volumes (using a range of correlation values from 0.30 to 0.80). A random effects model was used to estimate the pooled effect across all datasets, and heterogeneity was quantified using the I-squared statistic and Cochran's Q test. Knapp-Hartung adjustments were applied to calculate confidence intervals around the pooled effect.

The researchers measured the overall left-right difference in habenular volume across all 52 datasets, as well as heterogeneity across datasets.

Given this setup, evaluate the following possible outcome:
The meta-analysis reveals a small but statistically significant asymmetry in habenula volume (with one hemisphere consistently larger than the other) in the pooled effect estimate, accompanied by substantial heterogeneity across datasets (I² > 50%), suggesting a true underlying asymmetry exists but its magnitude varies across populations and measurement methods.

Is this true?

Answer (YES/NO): NO